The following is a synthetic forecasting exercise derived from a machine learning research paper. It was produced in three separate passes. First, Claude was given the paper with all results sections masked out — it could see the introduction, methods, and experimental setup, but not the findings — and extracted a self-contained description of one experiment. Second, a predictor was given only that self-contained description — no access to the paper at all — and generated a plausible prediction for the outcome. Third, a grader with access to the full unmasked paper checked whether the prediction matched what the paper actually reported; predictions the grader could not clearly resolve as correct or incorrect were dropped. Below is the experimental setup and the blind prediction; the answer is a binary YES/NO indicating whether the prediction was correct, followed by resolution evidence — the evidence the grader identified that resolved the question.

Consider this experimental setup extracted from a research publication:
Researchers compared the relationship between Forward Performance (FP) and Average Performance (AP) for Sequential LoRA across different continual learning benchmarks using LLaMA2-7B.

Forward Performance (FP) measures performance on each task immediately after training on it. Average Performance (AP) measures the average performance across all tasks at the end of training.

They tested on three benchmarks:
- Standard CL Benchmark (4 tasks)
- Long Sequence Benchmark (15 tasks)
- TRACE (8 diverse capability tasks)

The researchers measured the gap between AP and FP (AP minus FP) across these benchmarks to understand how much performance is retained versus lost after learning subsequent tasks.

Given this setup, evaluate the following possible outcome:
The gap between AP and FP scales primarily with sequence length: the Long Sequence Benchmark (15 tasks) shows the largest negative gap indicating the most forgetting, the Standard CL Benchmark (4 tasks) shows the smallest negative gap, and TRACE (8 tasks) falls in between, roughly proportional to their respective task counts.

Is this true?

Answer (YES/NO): NO